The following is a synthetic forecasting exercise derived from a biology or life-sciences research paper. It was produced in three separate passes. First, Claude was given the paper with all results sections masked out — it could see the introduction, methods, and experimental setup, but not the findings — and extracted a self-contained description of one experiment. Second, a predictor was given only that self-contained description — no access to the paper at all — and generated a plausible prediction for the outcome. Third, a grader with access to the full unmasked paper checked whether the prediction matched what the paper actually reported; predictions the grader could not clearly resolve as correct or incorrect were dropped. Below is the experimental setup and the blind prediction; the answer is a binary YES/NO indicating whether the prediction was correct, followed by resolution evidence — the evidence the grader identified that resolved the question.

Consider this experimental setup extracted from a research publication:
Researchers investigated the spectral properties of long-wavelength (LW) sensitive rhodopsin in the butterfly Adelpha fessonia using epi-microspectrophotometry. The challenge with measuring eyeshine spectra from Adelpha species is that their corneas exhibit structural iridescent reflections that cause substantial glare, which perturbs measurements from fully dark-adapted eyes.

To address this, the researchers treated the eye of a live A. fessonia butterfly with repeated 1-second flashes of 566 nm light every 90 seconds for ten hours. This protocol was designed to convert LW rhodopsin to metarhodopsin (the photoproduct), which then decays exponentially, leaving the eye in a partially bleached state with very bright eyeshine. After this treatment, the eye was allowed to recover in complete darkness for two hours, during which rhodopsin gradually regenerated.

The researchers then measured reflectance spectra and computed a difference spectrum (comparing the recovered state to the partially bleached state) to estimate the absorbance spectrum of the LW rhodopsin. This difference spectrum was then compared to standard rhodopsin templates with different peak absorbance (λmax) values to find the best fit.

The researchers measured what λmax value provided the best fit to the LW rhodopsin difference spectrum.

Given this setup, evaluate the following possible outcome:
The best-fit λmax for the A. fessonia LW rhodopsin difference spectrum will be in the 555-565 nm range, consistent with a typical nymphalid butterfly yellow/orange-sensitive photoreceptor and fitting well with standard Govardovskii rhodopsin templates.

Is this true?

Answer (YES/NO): NO